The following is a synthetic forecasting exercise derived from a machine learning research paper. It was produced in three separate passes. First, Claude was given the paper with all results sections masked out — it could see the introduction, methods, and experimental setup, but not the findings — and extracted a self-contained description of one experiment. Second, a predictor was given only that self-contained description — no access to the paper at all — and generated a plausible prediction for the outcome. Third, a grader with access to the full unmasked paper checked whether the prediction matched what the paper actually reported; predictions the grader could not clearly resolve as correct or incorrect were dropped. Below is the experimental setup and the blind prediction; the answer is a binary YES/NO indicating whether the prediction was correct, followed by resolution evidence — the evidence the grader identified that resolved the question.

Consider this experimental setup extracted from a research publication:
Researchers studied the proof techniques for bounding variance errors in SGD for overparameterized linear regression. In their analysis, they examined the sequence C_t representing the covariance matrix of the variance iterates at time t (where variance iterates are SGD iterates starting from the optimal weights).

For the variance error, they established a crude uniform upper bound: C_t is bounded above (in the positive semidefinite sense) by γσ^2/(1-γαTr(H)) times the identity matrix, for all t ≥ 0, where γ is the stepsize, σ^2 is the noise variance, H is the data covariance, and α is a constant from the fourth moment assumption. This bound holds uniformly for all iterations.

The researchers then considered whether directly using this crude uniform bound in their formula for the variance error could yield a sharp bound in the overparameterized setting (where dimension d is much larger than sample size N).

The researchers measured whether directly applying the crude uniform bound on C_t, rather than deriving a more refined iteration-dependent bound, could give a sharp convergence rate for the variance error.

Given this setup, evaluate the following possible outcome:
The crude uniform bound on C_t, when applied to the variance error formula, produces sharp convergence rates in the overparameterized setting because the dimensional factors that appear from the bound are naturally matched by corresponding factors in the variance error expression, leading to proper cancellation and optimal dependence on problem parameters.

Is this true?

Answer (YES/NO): NO